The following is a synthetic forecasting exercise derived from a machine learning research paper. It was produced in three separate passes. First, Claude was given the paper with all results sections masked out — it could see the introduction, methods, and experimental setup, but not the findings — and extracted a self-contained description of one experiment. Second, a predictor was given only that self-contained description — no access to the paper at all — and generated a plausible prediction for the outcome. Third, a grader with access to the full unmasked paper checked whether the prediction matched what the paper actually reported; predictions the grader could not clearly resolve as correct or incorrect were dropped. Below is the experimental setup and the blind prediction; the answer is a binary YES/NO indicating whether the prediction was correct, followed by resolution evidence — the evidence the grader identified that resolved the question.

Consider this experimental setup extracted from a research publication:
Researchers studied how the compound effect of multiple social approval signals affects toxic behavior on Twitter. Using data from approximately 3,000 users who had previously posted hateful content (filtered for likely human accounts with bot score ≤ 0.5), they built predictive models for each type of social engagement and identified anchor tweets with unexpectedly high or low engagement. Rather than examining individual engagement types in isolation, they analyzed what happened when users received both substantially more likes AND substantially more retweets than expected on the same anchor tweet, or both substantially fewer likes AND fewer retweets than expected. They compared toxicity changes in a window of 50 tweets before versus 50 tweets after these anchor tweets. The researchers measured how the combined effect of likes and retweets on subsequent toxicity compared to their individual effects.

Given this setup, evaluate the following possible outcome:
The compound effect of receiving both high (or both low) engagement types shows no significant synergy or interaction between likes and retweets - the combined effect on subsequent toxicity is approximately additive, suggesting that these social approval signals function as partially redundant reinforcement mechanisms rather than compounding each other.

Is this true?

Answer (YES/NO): YES